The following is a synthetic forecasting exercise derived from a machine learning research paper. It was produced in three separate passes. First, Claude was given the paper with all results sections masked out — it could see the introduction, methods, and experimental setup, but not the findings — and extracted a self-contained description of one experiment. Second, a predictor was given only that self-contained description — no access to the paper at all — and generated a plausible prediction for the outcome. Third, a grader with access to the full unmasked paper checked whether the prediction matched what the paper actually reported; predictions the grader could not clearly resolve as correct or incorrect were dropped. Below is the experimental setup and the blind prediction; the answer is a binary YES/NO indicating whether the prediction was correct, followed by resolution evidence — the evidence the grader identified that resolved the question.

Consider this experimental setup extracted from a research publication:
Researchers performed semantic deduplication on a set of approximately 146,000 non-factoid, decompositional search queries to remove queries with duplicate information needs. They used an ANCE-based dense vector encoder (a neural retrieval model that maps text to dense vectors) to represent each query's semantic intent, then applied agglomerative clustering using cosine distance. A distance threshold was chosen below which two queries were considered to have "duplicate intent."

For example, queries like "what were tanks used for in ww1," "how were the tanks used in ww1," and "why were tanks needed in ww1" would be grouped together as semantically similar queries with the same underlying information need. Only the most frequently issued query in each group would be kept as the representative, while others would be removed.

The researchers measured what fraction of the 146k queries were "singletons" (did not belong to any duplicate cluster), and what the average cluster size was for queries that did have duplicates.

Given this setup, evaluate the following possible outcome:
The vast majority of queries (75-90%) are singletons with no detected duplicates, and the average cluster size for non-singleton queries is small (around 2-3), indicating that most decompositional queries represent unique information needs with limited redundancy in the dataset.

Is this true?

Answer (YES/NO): NO